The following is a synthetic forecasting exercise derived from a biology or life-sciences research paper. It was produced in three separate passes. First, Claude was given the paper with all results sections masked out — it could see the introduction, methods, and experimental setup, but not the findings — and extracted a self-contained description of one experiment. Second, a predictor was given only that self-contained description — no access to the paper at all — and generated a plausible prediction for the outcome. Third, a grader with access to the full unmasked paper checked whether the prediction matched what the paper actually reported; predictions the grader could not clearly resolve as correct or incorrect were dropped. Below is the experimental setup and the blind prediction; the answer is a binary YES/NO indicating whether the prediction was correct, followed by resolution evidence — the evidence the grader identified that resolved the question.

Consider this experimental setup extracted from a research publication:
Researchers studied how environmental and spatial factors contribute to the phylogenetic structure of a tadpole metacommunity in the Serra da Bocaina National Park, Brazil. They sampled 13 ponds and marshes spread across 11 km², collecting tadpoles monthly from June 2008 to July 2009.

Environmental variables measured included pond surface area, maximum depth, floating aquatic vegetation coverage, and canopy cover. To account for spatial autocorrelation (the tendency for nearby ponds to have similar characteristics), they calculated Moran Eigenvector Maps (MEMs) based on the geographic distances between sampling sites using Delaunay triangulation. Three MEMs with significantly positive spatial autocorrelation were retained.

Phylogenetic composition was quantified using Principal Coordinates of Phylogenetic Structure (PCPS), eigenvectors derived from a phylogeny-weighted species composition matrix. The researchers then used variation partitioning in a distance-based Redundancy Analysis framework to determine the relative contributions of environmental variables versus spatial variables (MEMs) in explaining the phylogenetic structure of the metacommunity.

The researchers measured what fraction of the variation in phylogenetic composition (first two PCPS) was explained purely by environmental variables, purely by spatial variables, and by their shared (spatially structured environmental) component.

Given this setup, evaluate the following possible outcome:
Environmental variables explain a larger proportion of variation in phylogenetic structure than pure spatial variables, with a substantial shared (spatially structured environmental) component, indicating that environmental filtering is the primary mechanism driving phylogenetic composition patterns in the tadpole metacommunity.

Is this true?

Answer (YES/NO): NO